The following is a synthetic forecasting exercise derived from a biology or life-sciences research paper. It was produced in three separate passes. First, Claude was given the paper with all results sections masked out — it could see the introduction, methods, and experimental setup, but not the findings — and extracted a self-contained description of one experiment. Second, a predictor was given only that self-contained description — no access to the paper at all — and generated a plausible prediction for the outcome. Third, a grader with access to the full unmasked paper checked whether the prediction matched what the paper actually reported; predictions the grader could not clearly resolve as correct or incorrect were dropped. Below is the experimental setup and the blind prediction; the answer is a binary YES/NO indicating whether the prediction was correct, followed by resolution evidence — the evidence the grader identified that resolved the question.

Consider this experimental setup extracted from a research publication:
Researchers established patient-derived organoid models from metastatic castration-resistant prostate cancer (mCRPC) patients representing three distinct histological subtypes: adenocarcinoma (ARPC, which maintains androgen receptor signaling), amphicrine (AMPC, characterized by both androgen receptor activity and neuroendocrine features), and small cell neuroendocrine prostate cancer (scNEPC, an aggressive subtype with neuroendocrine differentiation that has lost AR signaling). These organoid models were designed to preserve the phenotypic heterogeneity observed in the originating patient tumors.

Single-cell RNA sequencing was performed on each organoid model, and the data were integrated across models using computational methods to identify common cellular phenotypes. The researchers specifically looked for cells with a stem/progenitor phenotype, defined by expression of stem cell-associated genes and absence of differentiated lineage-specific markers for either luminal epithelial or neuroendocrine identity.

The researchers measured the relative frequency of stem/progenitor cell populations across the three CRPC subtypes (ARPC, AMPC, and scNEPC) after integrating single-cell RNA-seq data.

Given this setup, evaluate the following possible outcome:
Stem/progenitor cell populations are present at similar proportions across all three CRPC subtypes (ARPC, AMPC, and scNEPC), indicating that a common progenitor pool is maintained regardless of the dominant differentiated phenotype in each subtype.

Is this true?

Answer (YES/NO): NO